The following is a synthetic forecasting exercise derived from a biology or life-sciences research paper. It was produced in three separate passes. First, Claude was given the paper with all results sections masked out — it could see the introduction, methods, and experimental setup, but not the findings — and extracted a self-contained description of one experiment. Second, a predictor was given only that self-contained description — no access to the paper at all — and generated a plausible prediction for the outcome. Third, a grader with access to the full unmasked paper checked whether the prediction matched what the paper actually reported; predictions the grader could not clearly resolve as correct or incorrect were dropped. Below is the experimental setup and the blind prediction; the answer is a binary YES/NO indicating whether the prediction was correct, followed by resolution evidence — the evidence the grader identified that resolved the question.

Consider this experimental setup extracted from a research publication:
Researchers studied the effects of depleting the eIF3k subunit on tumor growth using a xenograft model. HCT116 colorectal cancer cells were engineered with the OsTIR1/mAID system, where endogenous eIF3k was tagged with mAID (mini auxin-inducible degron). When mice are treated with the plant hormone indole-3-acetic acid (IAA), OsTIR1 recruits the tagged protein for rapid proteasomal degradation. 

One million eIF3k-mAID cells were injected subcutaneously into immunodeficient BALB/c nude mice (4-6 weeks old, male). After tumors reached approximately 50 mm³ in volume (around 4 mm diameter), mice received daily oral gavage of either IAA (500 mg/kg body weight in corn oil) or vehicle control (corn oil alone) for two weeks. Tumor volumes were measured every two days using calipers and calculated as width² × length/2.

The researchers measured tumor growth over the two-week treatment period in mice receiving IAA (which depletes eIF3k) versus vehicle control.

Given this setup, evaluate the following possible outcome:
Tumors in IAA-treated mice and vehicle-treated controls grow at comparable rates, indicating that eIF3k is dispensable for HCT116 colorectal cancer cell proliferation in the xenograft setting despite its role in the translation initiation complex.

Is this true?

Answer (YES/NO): NO